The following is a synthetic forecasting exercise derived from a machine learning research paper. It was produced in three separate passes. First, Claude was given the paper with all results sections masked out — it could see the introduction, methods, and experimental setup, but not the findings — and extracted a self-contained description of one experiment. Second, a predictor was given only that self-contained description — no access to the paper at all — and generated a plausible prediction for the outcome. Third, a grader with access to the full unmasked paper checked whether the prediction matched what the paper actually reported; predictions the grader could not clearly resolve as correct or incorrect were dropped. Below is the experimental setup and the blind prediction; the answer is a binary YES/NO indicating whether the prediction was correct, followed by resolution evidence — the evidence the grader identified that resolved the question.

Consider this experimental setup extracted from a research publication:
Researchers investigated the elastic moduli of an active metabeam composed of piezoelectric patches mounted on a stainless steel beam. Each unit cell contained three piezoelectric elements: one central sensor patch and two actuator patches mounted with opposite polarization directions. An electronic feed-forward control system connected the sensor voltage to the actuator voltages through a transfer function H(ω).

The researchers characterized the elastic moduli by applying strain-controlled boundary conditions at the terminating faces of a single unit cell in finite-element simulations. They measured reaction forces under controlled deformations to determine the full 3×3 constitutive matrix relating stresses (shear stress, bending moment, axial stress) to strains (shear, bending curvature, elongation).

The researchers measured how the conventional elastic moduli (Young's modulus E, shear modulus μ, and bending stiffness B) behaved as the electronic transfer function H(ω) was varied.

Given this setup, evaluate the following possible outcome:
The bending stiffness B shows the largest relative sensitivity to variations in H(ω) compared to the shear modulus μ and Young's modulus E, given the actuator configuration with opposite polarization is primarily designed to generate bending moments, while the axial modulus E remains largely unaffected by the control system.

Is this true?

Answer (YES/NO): NO